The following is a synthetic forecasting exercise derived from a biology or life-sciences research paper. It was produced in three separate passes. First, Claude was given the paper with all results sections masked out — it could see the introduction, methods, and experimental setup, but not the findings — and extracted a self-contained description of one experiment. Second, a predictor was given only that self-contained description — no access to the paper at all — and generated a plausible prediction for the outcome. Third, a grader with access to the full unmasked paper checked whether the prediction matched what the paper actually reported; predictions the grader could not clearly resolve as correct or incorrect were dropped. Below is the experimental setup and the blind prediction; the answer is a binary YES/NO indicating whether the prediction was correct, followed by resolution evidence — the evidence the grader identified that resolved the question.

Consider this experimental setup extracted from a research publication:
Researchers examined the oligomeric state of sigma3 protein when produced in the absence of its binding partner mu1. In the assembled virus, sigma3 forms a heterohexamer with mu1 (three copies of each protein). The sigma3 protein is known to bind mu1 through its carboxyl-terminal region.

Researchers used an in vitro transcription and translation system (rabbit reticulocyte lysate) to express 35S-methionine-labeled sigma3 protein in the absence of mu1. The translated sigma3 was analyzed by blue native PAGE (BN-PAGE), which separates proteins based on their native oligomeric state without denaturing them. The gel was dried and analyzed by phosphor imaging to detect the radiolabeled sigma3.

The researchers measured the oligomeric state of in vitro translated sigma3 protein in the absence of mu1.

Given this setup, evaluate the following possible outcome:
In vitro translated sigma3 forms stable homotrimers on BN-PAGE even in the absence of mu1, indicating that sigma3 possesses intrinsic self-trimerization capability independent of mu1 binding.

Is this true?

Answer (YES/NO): NO